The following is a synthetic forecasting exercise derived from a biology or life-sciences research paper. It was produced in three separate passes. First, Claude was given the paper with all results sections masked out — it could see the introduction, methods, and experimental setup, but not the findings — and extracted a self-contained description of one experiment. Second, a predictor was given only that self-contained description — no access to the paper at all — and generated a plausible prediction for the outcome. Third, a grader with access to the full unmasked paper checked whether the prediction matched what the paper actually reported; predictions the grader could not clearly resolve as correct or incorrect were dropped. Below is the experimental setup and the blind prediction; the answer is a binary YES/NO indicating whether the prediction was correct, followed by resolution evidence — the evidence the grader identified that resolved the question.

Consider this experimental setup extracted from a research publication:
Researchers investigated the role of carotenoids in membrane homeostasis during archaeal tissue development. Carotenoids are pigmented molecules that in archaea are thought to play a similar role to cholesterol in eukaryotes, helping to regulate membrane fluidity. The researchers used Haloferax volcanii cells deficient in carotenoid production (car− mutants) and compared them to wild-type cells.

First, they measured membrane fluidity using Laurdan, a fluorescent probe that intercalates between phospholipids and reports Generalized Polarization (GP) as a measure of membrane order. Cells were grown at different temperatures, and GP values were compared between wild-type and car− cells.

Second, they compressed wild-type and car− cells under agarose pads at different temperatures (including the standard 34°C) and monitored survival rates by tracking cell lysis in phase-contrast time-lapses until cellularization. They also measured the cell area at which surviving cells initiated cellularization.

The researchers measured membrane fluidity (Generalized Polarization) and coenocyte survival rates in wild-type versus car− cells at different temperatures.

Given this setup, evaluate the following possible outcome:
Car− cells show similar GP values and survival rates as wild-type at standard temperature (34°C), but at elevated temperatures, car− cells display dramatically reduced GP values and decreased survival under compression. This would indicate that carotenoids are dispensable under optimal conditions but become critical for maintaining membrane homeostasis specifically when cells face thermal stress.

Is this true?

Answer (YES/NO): NO